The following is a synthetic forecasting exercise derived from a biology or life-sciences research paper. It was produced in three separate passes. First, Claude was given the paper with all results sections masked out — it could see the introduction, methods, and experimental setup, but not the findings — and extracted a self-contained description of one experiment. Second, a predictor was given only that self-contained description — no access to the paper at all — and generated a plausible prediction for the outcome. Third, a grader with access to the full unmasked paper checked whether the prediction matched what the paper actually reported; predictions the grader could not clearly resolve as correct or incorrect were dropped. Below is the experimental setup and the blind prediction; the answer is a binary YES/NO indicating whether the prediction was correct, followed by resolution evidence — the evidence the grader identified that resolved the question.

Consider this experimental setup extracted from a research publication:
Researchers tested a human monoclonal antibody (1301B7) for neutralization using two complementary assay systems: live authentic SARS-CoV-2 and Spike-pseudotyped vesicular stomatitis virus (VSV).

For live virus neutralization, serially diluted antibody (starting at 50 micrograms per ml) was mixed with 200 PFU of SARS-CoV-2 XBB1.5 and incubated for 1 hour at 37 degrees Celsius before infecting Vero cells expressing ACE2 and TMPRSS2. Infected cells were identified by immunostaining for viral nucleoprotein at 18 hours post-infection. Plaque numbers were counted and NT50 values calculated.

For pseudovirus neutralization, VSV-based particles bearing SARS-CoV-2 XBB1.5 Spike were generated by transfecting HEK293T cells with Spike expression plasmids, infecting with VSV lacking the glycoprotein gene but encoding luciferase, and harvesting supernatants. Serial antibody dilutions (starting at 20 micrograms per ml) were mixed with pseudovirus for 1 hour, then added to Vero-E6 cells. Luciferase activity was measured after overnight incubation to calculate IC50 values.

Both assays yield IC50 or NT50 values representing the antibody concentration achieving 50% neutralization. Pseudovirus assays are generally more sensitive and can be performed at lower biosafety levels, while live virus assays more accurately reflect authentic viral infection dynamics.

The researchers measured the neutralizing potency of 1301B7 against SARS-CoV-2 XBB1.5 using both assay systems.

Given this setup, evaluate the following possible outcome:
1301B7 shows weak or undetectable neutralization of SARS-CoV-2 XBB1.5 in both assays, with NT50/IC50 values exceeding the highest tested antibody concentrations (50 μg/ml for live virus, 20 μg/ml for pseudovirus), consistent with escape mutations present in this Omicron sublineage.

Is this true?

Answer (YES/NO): NO